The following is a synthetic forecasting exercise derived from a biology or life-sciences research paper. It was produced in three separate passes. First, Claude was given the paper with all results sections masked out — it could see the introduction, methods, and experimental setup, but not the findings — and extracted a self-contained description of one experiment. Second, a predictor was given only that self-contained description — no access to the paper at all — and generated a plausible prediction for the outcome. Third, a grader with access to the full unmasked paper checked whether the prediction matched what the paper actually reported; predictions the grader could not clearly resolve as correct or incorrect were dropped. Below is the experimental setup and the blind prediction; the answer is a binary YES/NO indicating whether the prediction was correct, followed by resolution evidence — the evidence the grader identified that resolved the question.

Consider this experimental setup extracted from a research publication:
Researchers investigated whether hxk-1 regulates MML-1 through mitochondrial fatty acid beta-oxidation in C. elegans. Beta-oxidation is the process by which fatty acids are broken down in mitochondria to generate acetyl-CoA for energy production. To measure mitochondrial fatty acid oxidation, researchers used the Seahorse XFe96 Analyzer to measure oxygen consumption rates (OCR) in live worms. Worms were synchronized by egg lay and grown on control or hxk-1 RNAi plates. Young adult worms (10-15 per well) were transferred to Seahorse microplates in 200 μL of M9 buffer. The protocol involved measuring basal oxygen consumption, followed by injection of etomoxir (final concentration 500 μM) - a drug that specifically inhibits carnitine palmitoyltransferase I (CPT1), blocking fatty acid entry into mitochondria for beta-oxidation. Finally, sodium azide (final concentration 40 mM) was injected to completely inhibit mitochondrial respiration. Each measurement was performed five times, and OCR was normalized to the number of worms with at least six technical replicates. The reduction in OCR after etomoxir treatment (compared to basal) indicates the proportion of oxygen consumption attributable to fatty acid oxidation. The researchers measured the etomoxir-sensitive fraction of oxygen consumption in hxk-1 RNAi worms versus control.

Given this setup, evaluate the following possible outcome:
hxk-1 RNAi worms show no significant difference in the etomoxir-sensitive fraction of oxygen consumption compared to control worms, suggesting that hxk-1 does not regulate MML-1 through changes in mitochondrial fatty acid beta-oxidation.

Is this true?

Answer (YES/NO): NO